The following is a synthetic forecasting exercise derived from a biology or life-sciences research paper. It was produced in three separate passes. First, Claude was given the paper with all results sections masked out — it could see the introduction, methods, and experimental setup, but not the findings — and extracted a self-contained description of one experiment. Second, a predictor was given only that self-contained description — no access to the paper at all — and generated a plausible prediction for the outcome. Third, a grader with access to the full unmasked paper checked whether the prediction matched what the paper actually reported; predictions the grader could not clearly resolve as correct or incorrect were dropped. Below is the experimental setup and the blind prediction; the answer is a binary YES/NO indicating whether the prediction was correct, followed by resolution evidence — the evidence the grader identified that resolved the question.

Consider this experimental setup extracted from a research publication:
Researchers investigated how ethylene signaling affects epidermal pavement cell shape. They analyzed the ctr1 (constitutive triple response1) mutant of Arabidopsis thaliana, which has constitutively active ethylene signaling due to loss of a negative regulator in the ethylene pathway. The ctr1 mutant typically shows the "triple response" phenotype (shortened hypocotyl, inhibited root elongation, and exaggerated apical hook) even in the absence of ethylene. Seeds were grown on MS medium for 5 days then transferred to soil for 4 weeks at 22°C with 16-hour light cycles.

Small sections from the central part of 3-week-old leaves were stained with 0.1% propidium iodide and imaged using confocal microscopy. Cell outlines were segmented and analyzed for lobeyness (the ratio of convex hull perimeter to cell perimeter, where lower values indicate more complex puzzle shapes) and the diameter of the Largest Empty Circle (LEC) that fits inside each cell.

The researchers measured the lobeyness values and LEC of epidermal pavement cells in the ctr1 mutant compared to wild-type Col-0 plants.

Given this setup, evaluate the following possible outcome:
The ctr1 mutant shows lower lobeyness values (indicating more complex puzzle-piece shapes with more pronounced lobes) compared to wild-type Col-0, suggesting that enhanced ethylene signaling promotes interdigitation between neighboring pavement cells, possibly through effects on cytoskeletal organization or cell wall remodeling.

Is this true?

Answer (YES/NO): NO